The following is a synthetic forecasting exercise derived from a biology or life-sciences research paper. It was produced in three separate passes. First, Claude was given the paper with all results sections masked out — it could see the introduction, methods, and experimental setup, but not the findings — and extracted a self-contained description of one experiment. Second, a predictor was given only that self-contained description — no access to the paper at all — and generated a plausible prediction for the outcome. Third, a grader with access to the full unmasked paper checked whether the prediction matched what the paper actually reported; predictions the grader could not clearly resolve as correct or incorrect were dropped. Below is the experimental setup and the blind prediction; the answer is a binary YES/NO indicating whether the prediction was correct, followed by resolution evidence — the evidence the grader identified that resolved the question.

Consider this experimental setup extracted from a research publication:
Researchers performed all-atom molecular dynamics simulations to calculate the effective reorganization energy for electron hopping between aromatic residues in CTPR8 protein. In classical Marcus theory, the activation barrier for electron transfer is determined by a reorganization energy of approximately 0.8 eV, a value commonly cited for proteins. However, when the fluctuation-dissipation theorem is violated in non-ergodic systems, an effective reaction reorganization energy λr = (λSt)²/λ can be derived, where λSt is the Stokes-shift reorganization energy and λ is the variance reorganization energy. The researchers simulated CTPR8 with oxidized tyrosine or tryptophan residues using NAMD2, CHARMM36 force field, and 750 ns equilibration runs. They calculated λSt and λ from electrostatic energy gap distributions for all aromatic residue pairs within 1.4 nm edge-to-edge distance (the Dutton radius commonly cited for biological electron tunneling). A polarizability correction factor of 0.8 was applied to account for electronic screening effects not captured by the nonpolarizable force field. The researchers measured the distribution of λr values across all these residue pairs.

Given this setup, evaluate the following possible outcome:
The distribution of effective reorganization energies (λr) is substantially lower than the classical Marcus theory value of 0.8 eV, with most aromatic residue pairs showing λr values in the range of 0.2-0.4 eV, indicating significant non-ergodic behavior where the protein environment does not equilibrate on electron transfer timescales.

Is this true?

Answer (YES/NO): NO